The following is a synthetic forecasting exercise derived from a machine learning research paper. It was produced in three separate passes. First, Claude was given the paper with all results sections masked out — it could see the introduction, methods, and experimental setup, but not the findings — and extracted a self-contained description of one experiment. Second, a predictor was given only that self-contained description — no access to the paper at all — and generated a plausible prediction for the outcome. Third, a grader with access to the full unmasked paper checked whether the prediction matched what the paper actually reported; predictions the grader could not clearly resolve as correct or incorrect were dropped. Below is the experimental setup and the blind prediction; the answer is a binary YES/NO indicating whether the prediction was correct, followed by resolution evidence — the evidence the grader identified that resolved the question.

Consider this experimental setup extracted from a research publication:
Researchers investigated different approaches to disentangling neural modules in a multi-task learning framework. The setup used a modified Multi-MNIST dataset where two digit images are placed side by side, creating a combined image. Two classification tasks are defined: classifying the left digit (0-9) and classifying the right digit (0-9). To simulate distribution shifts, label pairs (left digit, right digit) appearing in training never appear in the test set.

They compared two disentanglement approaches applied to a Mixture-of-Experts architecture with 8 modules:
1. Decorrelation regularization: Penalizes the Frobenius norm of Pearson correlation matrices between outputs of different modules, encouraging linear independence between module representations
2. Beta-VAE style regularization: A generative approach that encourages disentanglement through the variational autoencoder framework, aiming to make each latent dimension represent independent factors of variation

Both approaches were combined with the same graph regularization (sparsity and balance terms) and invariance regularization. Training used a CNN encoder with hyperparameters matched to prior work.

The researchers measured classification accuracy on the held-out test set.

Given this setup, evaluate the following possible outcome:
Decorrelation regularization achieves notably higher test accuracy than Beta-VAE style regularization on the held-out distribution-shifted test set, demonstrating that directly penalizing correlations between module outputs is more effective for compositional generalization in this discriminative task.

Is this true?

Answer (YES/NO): YES